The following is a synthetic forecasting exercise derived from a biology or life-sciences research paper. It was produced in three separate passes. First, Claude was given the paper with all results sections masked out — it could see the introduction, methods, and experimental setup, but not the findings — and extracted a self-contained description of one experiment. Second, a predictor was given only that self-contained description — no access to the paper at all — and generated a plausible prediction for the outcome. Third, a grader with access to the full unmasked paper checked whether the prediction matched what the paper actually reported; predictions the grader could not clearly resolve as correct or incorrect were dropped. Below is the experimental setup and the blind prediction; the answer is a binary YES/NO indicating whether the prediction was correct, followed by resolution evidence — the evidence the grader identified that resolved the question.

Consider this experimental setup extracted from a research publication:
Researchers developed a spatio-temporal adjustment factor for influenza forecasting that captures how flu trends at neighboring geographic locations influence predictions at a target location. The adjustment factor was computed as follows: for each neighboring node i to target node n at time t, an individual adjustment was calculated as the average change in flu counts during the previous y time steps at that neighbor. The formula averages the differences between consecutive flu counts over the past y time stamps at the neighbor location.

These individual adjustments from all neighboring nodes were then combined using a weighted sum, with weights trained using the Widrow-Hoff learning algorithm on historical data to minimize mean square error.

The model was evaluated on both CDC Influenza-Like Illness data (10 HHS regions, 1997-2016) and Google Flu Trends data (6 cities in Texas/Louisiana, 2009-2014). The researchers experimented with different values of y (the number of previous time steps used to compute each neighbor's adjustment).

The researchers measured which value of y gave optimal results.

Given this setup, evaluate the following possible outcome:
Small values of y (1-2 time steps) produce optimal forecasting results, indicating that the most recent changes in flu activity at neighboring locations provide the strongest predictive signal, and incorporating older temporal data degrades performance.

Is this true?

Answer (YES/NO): NO